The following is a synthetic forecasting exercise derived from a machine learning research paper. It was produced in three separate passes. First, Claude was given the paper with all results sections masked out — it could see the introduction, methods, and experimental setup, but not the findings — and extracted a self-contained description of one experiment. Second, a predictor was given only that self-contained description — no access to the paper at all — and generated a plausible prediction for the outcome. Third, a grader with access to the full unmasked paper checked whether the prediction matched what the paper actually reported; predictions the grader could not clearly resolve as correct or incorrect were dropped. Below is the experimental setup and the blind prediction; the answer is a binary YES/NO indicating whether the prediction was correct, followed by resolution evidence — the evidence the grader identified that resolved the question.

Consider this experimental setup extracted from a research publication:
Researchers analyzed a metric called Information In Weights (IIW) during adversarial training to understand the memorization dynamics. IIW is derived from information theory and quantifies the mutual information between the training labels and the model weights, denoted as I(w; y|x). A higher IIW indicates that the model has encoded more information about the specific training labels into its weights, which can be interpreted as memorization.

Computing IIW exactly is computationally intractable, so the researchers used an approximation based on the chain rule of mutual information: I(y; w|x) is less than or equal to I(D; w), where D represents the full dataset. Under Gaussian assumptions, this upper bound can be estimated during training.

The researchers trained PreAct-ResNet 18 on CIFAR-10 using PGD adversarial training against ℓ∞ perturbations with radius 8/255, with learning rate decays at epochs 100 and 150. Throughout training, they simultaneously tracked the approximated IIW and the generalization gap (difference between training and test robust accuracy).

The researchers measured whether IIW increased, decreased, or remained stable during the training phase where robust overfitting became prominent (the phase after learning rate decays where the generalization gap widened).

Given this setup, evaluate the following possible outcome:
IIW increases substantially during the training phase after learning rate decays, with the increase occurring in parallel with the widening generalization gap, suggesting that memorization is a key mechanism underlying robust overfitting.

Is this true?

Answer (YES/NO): YES